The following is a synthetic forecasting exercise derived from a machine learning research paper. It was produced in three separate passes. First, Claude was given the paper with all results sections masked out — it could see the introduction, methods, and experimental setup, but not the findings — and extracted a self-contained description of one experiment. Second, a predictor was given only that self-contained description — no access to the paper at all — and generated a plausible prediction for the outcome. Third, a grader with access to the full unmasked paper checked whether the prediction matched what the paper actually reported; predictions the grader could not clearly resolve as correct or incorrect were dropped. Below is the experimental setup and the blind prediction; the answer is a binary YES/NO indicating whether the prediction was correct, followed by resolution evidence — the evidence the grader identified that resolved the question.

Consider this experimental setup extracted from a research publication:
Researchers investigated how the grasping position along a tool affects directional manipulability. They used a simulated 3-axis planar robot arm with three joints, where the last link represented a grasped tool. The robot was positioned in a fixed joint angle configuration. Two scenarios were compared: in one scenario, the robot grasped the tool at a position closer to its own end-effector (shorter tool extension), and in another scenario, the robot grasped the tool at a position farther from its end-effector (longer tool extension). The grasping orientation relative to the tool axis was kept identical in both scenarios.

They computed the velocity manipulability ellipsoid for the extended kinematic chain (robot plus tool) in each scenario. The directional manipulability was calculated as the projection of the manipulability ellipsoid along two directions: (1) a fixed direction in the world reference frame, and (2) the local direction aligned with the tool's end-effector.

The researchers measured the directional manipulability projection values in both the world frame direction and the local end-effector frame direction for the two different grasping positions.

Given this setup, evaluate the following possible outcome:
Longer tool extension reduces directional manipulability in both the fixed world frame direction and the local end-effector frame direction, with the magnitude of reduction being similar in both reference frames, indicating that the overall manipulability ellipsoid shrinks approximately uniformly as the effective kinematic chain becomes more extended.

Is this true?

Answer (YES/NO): NO